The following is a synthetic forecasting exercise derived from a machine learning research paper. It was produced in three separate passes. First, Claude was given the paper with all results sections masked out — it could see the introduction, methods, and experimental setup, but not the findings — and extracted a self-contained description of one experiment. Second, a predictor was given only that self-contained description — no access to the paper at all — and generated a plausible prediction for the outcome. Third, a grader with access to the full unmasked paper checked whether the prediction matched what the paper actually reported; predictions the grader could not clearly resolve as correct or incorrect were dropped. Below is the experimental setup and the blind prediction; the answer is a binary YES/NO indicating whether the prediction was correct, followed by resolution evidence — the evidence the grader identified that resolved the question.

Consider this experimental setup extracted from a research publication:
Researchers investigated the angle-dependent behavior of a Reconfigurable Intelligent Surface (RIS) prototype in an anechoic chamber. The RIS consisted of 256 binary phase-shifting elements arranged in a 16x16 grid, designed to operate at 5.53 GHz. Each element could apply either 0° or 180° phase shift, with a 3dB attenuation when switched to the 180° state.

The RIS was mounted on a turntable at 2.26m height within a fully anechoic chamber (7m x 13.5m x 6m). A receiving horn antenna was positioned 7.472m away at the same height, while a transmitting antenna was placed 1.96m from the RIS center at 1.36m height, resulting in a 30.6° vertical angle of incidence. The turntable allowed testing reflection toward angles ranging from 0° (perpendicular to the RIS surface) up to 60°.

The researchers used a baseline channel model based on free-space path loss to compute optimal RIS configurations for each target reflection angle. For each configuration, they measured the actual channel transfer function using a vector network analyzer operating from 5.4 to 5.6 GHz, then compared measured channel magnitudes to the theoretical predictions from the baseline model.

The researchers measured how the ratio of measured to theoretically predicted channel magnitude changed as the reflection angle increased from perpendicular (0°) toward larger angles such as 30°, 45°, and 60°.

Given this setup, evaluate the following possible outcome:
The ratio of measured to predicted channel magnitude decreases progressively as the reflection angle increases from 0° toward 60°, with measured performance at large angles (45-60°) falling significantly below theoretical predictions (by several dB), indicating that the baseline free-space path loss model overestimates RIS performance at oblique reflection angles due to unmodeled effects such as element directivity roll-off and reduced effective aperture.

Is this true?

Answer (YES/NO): YES